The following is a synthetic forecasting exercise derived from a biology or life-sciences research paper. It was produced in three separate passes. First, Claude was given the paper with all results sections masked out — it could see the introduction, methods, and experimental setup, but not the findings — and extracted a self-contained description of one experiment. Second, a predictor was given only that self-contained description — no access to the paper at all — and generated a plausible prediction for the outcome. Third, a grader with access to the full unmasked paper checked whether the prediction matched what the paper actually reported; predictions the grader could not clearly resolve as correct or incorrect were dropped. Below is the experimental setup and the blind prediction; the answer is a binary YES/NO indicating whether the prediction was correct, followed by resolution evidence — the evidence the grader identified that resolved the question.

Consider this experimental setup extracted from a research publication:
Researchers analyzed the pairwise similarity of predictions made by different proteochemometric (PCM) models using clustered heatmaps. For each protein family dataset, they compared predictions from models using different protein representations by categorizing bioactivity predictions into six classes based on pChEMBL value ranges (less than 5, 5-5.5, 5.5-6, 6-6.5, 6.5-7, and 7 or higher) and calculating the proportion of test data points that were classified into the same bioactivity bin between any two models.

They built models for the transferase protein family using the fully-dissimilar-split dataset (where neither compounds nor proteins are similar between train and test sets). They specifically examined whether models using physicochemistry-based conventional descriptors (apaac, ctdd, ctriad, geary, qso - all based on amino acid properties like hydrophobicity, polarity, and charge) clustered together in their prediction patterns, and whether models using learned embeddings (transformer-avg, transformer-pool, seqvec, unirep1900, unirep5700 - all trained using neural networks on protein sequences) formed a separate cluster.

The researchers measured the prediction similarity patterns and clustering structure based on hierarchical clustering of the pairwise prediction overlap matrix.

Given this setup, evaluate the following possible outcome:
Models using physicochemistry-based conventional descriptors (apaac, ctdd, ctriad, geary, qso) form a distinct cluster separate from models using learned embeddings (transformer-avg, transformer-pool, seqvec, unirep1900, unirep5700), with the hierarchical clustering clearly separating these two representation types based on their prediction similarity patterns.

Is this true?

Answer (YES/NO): YES